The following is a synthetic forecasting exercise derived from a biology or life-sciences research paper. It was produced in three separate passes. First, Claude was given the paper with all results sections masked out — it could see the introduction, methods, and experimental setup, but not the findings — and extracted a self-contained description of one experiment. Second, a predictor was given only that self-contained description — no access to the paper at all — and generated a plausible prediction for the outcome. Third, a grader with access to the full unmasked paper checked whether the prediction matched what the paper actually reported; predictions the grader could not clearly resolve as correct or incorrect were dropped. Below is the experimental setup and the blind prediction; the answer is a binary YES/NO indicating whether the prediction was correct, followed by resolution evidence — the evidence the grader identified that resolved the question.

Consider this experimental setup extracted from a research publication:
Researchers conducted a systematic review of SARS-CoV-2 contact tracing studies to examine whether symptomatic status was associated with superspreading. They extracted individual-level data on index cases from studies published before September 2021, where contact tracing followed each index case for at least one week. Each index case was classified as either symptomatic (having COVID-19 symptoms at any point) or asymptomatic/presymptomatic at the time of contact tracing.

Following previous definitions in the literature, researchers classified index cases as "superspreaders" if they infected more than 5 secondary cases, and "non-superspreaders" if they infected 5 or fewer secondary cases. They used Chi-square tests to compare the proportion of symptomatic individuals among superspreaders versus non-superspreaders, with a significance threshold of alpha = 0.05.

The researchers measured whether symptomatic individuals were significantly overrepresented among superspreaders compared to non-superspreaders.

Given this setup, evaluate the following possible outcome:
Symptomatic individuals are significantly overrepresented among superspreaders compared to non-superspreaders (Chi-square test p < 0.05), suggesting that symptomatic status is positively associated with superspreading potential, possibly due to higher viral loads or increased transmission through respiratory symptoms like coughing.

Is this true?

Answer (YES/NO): YES